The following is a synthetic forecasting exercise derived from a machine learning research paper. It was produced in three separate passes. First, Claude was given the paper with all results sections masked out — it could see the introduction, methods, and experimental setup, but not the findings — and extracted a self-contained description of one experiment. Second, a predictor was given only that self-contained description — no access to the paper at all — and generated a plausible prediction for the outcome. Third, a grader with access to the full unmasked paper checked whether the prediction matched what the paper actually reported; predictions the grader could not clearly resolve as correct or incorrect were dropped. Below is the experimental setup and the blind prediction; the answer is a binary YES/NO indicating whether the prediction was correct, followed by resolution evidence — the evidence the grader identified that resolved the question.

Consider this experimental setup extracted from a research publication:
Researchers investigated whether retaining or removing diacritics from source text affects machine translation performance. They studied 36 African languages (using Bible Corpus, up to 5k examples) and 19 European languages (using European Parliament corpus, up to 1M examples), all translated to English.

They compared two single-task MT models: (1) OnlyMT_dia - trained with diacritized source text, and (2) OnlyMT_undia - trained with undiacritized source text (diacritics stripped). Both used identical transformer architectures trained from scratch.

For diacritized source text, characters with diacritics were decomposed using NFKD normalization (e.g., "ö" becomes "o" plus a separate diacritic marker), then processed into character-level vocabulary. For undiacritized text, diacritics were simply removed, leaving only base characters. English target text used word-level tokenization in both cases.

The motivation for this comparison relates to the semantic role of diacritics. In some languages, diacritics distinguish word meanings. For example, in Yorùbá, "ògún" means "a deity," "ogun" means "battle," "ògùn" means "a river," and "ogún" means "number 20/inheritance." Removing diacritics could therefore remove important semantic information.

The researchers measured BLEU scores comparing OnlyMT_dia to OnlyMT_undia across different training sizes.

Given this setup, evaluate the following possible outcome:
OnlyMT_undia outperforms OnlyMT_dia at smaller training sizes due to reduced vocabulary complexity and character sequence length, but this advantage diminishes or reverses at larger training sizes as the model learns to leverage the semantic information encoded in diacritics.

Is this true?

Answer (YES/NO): NO